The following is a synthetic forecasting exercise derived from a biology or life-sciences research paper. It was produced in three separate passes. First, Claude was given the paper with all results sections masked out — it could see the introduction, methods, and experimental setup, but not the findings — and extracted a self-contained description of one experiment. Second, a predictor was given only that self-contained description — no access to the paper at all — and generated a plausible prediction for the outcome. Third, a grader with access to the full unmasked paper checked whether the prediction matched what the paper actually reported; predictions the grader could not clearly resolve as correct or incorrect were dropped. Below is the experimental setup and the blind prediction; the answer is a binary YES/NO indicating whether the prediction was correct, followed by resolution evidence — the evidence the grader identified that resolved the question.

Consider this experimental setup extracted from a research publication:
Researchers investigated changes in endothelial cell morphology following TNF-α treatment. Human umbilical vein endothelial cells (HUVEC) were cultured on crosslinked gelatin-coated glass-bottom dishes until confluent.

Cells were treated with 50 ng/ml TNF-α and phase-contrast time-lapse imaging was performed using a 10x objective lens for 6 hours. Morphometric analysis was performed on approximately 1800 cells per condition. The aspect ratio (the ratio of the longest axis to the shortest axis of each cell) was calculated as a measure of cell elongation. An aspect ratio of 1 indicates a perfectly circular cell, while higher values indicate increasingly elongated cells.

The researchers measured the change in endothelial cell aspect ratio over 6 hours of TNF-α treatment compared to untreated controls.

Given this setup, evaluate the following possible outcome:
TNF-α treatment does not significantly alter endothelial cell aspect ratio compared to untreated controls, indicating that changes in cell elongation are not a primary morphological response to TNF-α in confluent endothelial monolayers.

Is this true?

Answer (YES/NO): NO